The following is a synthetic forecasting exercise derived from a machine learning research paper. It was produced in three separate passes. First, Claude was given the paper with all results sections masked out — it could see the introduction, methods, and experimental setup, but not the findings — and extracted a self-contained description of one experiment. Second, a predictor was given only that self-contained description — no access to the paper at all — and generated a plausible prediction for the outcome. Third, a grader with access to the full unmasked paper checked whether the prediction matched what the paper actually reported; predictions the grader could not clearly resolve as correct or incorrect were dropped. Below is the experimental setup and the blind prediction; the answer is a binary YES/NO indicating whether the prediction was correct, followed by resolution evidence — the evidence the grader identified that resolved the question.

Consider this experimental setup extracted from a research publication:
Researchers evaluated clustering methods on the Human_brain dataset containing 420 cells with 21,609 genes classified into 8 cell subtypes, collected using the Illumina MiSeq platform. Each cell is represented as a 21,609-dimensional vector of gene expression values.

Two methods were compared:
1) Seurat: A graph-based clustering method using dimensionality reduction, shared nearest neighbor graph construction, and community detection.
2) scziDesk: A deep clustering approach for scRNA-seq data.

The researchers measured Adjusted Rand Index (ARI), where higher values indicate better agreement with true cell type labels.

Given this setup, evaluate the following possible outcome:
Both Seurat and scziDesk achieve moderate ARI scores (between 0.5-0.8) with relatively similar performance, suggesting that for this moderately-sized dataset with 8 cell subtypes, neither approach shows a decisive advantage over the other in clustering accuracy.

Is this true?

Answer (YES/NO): NO